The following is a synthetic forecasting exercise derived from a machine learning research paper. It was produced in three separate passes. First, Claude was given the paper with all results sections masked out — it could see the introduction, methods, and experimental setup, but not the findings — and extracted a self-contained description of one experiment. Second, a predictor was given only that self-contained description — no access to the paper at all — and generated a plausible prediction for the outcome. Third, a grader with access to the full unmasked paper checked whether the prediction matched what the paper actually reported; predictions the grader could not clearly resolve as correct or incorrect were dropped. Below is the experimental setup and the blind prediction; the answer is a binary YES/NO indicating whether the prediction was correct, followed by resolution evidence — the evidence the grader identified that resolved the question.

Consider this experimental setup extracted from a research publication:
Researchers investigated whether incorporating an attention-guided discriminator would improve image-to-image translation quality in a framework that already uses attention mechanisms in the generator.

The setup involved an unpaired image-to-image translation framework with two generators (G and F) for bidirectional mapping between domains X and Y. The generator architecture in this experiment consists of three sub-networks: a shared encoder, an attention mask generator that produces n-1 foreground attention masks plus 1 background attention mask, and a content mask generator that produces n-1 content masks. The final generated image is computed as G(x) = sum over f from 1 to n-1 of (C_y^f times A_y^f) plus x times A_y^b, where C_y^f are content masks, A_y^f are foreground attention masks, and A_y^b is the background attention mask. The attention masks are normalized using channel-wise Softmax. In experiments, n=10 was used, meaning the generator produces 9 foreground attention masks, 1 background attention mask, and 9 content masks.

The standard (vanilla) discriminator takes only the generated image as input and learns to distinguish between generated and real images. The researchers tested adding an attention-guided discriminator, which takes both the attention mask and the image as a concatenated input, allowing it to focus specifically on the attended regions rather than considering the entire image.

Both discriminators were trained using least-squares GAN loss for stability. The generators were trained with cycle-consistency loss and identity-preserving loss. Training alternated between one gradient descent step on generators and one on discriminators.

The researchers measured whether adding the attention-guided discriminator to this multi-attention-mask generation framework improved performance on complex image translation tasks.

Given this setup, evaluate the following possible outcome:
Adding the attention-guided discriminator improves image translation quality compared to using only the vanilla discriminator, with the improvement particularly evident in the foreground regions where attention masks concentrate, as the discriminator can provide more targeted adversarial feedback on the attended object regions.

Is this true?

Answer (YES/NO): NO